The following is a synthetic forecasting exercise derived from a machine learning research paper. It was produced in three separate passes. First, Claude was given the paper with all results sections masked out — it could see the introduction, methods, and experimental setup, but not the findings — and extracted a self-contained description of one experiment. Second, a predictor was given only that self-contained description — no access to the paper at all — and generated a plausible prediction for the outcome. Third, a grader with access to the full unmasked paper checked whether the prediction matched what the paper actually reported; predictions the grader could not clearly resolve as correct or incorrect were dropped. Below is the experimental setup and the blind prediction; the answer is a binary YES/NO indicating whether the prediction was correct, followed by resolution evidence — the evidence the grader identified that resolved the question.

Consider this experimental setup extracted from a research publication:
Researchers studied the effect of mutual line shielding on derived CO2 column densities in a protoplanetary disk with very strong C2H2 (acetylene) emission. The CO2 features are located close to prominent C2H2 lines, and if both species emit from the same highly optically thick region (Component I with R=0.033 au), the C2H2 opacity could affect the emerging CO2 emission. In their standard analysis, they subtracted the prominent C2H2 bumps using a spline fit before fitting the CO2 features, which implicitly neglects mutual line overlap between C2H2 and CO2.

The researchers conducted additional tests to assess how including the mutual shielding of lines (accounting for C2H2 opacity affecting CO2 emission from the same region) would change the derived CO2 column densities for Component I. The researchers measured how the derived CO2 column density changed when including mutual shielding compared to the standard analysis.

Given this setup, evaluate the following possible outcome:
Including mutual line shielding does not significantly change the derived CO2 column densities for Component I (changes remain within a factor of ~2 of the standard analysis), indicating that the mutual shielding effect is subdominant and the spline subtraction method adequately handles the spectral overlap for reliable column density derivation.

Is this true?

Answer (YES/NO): YES